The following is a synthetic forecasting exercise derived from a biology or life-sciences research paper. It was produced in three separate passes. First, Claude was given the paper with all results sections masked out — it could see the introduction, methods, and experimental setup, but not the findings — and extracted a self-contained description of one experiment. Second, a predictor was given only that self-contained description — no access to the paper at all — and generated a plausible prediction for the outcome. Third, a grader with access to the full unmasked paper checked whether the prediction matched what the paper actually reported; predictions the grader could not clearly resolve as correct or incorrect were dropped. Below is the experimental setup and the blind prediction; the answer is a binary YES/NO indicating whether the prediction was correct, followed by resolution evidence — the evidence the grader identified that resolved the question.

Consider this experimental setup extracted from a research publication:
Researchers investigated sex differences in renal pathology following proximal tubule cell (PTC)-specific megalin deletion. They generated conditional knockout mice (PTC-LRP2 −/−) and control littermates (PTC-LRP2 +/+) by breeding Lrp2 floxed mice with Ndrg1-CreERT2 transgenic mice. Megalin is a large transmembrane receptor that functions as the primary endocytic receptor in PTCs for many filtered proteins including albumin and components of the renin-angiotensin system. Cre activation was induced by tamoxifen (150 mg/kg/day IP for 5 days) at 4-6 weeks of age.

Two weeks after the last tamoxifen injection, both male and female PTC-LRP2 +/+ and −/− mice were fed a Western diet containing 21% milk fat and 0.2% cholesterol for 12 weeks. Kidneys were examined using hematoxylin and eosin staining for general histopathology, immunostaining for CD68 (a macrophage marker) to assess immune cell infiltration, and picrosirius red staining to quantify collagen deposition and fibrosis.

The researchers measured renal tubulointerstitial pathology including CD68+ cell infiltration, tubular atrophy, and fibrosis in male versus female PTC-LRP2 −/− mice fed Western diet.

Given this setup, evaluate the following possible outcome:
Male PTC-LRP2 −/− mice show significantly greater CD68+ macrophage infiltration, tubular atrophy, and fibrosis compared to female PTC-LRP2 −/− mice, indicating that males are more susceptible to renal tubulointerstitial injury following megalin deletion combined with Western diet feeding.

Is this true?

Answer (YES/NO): YES